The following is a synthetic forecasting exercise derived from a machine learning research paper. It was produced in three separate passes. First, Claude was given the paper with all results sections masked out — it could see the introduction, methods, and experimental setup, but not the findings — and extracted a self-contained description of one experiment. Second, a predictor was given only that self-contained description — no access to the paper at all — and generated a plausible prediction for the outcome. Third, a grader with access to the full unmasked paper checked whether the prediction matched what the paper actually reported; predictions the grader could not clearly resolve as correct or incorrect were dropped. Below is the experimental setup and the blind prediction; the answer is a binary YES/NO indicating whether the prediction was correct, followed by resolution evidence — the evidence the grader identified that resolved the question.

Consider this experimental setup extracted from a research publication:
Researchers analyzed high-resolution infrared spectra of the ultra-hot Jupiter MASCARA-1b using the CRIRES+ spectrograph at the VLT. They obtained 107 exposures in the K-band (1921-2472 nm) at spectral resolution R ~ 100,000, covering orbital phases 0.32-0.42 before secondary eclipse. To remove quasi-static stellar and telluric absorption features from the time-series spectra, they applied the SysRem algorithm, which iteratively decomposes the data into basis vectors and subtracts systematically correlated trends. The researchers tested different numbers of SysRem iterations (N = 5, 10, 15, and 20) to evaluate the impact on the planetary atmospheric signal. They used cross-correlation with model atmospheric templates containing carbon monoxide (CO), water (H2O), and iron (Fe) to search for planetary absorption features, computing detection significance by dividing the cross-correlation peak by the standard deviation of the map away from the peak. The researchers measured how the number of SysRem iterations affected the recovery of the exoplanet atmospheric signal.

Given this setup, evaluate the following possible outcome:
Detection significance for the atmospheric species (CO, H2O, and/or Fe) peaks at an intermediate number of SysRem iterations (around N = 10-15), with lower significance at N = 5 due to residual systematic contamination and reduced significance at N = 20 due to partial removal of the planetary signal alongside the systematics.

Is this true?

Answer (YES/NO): NO